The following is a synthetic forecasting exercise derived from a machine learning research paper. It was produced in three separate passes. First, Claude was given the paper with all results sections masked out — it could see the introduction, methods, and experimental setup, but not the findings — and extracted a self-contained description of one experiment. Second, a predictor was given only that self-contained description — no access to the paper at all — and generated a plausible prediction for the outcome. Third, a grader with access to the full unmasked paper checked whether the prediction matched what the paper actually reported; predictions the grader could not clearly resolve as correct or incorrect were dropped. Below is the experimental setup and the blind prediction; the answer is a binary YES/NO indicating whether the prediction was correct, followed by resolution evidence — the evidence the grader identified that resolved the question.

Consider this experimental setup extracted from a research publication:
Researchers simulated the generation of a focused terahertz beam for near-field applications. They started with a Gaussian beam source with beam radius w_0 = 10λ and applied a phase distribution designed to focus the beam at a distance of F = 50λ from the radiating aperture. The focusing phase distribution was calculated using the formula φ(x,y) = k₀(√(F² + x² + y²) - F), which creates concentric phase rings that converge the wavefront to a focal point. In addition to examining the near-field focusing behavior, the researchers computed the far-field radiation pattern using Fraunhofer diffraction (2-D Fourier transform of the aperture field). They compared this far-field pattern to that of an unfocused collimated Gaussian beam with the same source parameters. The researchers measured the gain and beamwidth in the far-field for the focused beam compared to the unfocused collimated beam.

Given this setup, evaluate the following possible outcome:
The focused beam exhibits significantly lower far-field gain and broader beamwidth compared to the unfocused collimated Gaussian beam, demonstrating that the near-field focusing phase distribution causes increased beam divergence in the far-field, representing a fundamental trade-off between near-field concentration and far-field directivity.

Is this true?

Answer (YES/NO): YES